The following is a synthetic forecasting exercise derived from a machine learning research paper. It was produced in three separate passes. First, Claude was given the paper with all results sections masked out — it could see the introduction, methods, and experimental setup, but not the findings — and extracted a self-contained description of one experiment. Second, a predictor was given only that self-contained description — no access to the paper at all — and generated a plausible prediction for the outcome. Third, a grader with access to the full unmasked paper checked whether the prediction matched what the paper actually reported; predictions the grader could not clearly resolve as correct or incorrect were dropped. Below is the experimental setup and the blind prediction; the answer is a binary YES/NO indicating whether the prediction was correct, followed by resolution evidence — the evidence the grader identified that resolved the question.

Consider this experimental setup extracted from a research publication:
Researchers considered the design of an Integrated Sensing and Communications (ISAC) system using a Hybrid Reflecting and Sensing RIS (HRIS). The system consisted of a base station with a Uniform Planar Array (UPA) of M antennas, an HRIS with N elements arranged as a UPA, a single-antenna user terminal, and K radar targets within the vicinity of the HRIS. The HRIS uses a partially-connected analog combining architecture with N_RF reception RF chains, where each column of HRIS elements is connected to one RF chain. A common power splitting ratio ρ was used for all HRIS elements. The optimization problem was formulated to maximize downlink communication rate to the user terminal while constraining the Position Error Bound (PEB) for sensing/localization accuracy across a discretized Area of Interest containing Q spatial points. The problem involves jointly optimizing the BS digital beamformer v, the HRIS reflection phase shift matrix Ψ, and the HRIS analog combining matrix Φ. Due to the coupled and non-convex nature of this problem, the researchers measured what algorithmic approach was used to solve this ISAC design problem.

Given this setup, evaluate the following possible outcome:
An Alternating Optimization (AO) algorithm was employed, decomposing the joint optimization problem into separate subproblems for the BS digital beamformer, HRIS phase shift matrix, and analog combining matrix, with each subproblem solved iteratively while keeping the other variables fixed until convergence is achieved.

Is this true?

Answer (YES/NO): NO